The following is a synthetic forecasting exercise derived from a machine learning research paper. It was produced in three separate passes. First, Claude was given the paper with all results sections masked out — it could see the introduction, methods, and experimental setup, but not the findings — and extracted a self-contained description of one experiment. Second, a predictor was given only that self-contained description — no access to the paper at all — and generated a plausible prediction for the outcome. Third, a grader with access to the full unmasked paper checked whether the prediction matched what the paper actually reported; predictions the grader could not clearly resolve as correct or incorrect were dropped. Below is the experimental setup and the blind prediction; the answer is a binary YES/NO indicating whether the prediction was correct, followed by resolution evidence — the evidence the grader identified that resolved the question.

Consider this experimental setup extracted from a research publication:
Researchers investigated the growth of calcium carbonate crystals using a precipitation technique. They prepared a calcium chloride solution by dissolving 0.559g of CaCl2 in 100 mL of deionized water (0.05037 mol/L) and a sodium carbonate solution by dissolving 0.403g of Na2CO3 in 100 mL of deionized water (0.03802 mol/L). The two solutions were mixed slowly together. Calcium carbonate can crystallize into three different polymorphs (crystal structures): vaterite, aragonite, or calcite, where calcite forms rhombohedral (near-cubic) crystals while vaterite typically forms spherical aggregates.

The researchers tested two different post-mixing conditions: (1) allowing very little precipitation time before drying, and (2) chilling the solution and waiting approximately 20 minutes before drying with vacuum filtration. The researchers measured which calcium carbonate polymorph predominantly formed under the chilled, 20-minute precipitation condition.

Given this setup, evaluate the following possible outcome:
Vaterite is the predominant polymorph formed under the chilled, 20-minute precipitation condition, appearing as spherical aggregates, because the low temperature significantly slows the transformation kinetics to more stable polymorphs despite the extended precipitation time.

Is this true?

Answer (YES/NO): NO